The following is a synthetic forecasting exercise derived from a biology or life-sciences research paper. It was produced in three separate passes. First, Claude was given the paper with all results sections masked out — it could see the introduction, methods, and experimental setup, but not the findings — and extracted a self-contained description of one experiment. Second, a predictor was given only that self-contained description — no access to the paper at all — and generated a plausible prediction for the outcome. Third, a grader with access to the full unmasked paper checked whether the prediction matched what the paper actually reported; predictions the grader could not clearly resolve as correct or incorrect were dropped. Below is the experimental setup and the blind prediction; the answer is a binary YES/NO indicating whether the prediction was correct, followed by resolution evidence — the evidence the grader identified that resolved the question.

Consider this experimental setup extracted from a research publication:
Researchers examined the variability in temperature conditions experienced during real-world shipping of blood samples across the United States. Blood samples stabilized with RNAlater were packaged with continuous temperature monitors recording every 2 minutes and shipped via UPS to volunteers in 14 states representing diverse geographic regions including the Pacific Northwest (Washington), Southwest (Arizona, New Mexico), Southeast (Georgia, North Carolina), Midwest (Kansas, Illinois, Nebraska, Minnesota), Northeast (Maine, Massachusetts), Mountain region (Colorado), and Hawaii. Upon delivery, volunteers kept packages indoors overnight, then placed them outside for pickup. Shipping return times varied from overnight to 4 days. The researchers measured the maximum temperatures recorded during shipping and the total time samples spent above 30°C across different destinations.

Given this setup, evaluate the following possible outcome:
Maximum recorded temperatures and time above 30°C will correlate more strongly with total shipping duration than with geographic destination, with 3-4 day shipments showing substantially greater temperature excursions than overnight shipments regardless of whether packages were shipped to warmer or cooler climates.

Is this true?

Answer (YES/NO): NO